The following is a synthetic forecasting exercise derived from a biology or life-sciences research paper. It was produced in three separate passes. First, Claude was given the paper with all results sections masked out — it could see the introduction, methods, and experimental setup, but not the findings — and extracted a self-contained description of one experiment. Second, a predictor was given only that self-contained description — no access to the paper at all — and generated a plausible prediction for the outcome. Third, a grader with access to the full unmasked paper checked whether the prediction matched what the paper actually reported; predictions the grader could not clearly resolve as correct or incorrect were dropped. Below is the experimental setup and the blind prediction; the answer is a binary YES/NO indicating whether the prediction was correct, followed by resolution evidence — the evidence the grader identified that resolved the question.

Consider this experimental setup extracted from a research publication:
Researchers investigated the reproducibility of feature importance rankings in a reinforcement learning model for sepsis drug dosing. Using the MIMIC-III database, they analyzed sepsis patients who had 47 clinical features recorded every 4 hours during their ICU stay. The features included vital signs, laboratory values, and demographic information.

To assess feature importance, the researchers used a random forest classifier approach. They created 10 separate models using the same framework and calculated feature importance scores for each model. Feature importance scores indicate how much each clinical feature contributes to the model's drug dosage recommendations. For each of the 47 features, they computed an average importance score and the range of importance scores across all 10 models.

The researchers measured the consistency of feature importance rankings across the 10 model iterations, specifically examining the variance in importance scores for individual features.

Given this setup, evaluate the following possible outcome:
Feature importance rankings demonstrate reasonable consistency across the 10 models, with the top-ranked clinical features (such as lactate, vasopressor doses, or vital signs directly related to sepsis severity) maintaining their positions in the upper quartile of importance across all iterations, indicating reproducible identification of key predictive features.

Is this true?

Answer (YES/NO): NO